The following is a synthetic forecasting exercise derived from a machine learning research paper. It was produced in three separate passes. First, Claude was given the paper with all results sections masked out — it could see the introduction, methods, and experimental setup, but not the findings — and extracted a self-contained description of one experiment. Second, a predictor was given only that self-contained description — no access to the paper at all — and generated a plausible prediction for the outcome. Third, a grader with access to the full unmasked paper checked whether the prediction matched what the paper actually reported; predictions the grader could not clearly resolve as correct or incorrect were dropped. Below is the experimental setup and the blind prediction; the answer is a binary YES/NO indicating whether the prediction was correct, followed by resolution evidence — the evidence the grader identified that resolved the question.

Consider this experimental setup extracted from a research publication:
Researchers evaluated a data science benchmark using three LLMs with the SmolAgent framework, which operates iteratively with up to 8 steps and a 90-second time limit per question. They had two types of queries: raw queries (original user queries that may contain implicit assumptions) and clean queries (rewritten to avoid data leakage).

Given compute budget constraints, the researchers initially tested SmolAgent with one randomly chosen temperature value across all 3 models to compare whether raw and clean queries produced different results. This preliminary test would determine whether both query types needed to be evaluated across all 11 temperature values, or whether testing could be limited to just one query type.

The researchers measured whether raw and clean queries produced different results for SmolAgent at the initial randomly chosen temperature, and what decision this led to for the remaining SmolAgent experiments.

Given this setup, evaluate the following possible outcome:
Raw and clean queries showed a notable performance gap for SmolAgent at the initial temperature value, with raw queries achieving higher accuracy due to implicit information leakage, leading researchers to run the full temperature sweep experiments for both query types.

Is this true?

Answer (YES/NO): NO